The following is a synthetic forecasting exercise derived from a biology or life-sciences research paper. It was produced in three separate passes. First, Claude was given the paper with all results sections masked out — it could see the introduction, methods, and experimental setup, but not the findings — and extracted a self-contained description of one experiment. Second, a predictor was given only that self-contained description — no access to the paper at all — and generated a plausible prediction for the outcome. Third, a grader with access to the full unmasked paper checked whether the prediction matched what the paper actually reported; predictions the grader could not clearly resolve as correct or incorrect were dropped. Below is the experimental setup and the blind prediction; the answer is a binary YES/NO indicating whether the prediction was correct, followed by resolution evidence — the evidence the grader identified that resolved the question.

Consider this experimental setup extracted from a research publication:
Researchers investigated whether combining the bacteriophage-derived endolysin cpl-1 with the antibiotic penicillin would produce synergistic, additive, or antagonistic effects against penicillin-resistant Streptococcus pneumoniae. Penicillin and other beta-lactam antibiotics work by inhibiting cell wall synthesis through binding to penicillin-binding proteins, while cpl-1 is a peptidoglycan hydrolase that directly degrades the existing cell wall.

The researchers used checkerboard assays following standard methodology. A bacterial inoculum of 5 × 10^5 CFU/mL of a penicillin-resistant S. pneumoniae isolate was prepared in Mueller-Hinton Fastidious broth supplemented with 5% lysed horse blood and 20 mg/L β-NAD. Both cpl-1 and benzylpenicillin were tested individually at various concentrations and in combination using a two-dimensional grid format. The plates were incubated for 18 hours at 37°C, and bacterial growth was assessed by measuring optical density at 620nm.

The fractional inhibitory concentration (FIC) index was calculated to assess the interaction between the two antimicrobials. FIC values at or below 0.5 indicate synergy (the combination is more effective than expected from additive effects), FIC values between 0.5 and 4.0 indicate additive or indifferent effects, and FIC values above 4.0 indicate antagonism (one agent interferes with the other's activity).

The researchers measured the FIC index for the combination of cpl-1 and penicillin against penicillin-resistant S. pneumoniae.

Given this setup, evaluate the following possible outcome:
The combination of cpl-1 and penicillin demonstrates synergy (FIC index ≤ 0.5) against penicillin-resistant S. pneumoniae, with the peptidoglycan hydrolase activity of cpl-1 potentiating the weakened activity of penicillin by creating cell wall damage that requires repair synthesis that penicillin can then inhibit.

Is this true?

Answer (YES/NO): YES